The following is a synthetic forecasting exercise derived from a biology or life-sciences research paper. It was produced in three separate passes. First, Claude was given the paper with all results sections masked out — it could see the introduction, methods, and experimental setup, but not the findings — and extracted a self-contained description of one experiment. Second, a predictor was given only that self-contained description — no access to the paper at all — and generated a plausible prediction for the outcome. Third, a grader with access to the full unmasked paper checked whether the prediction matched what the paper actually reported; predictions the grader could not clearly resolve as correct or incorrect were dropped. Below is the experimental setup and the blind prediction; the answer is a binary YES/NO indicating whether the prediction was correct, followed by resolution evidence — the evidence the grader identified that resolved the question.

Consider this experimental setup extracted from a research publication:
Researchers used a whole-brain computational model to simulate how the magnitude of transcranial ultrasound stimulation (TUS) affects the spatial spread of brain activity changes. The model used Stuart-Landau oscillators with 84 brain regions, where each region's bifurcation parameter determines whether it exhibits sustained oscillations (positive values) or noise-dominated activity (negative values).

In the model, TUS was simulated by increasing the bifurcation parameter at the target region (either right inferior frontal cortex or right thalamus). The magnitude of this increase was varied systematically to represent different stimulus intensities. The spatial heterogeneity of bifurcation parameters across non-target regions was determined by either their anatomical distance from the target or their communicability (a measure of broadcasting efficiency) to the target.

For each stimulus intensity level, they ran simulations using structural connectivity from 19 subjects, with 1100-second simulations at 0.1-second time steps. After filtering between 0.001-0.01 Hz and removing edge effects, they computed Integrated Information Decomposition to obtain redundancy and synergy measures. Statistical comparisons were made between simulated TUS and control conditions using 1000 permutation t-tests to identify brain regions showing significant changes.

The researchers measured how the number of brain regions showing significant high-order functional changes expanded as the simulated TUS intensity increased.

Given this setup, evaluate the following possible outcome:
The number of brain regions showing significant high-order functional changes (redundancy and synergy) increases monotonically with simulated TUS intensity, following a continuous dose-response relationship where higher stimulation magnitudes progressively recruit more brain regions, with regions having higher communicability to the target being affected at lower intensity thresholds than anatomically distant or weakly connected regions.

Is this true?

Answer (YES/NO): NO